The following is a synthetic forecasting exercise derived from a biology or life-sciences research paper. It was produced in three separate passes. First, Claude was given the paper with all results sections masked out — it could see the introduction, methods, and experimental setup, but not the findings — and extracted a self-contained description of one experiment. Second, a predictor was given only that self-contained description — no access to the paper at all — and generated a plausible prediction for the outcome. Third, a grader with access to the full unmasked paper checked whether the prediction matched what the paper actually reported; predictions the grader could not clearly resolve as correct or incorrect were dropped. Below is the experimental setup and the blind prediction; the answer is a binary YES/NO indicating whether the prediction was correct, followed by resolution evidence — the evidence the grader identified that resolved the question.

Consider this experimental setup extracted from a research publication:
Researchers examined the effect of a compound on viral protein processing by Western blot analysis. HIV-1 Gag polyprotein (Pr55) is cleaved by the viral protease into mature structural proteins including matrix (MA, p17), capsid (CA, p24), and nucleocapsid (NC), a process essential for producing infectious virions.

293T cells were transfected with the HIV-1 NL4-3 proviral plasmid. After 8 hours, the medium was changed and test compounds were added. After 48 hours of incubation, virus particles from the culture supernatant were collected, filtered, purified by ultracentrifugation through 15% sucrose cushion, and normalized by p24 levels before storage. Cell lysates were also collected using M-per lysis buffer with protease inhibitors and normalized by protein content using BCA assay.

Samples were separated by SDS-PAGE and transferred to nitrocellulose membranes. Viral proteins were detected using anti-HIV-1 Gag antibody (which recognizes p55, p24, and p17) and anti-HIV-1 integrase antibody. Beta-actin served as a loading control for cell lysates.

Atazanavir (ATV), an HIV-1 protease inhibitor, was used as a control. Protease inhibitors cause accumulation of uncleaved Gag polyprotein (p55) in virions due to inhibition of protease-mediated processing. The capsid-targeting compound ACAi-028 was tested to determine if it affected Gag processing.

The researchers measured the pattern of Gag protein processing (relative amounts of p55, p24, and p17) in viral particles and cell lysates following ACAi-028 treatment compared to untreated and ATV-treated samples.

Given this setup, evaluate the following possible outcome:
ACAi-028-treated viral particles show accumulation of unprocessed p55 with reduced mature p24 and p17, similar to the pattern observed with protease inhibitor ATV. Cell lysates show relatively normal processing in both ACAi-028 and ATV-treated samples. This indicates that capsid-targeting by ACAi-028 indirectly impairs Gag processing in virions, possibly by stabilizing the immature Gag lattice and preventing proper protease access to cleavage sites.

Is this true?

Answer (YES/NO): NO